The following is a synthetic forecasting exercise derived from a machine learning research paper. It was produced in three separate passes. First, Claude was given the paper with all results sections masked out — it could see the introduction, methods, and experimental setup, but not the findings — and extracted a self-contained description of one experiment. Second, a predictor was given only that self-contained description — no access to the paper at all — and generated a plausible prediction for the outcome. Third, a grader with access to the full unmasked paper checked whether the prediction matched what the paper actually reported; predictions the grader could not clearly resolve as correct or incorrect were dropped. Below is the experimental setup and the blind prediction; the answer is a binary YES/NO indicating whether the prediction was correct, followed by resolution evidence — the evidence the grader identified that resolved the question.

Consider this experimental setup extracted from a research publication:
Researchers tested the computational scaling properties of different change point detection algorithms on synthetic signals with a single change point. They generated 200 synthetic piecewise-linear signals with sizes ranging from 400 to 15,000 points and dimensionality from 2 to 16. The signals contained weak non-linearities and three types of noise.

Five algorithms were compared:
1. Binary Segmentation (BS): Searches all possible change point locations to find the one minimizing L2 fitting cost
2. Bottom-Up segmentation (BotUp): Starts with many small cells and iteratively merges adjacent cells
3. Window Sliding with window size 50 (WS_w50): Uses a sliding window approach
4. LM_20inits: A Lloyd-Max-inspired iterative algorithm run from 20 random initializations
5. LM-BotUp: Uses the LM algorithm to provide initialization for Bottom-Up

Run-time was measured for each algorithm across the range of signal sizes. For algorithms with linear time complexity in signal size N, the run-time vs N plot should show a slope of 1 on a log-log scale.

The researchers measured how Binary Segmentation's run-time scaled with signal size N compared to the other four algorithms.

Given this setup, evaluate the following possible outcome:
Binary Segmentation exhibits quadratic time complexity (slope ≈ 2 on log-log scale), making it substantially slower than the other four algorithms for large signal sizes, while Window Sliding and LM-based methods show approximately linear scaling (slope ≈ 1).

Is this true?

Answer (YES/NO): YES